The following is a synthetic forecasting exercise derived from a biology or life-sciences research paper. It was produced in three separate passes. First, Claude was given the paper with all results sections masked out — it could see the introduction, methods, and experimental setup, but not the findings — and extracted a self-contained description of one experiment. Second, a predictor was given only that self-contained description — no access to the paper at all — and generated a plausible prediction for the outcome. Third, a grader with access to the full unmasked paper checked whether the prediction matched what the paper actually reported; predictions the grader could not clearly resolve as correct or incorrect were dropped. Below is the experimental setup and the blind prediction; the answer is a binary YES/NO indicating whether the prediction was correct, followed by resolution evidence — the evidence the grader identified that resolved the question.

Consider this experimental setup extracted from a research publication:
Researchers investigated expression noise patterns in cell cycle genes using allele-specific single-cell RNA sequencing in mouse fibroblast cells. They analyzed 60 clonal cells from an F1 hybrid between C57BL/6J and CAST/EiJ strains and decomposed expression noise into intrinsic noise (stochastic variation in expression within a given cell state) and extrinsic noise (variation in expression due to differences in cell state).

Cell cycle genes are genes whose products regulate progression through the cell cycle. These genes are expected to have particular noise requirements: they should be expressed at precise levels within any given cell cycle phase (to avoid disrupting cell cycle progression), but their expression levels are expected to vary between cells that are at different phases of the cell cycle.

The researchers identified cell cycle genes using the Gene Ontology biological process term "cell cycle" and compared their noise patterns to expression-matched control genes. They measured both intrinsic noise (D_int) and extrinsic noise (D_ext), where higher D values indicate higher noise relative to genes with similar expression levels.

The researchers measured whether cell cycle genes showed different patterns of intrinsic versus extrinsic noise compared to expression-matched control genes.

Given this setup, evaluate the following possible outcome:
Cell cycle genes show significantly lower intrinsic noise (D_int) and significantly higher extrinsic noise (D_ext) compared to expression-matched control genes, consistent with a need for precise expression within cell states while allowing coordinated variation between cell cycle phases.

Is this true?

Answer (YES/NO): YES